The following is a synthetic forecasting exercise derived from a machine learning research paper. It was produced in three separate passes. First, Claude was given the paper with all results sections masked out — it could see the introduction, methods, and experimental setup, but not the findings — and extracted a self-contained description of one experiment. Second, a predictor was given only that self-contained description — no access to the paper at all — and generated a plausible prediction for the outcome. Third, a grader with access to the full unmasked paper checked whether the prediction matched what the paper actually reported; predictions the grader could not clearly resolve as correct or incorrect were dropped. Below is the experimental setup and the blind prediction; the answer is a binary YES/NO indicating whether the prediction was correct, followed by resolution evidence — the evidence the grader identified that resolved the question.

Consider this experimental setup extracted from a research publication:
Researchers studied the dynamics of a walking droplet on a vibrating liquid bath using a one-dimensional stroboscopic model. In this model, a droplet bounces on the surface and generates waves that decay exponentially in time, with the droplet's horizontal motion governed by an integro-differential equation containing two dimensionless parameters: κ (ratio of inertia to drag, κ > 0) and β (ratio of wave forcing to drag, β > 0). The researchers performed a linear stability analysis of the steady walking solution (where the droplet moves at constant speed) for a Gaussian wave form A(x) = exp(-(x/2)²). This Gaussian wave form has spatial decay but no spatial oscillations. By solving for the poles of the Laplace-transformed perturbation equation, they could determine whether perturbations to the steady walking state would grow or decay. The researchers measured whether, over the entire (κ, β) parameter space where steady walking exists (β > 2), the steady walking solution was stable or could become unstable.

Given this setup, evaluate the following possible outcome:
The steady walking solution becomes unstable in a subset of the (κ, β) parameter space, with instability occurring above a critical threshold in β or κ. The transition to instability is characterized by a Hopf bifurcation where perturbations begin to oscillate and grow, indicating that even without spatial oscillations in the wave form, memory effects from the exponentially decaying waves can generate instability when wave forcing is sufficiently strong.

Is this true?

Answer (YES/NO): NO